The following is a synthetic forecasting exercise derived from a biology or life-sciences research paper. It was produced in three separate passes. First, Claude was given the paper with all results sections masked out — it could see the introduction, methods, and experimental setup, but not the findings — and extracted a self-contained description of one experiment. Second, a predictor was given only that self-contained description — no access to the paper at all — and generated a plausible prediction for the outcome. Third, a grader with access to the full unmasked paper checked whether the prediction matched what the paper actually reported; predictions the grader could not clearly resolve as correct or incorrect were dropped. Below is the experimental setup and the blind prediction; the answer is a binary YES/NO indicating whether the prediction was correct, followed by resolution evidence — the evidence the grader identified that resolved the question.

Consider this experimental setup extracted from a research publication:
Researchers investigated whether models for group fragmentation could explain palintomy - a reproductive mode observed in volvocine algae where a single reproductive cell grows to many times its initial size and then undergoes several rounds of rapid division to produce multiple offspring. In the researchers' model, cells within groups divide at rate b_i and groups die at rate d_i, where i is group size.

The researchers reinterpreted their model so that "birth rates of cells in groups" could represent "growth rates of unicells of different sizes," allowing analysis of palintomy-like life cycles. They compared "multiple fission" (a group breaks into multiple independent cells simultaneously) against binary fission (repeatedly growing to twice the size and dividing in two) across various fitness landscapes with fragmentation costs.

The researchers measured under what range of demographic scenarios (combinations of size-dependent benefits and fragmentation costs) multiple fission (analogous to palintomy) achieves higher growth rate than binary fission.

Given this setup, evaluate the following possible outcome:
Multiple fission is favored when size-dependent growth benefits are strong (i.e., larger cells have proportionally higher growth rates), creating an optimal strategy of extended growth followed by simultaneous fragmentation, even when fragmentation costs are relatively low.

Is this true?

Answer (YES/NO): NO